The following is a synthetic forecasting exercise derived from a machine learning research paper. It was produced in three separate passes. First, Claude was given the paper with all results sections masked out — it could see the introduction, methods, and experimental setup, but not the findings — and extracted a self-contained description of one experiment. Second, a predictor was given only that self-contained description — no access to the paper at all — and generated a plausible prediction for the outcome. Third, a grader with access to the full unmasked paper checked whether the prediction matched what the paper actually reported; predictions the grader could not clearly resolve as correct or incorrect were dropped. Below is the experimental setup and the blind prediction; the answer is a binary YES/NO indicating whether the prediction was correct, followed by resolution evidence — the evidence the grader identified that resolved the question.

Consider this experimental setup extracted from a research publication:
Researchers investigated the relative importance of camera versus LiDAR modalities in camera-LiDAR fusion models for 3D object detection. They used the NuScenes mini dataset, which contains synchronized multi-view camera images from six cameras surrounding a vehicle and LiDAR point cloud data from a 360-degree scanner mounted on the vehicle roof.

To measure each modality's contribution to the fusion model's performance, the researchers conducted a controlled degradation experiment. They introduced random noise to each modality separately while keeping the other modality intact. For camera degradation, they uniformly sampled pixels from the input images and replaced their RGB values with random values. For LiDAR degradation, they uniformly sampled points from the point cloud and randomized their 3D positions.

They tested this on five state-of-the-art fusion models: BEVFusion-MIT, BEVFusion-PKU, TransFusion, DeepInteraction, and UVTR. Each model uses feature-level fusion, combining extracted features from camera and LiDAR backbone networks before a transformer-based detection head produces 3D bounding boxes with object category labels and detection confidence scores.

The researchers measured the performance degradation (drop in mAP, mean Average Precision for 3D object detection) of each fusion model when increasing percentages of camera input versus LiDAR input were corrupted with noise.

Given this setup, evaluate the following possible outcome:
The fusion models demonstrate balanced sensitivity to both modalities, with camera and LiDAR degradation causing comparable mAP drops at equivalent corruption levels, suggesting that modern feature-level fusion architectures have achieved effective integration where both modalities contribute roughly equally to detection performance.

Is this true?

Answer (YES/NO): NO